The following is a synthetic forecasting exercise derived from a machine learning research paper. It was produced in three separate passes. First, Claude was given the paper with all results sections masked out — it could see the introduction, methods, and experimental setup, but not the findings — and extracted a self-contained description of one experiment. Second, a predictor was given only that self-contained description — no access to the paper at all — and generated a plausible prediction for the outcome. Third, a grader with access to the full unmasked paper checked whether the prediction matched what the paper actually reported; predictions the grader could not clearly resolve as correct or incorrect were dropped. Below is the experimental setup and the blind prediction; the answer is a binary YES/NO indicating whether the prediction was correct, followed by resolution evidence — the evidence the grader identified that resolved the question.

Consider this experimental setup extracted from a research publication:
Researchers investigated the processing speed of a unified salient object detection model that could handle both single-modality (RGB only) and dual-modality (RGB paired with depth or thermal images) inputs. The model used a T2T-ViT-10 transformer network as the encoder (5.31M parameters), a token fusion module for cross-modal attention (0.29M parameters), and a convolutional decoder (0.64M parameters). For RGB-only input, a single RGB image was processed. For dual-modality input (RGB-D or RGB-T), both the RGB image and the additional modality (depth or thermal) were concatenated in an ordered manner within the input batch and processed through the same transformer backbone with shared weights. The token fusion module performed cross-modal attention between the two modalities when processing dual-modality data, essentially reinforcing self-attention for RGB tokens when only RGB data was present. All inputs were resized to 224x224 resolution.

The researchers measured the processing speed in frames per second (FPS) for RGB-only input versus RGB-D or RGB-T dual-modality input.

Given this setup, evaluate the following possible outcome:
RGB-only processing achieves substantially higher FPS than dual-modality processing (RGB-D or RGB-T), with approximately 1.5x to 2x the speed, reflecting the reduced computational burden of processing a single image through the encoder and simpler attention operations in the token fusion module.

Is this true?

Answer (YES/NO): YES